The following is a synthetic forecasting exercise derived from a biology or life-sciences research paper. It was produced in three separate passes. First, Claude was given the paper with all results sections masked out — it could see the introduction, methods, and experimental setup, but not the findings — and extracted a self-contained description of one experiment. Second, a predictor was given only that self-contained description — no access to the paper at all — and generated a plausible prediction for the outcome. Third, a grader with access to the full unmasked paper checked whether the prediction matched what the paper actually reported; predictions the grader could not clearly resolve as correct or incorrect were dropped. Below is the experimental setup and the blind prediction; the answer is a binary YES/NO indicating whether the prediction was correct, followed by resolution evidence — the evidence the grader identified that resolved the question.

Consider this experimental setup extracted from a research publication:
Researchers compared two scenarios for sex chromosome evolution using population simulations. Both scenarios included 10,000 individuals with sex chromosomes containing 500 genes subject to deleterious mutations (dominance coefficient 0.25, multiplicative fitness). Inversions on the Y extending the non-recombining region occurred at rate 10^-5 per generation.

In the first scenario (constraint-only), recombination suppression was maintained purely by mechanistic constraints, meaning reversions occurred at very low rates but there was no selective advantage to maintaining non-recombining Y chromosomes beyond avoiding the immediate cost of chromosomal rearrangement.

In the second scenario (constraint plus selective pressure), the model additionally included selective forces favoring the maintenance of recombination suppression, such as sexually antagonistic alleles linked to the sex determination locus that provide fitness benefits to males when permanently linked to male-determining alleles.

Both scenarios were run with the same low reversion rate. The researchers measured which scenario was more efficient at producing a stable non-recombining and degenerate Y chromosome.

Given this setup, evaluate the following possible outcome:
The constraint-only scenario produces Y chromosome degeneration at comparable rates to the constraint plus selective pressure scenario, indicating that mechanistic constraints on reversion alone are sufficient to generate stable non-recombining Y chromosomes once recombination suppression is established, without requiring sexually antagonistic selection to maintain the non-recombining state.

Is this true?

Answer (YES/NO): NO